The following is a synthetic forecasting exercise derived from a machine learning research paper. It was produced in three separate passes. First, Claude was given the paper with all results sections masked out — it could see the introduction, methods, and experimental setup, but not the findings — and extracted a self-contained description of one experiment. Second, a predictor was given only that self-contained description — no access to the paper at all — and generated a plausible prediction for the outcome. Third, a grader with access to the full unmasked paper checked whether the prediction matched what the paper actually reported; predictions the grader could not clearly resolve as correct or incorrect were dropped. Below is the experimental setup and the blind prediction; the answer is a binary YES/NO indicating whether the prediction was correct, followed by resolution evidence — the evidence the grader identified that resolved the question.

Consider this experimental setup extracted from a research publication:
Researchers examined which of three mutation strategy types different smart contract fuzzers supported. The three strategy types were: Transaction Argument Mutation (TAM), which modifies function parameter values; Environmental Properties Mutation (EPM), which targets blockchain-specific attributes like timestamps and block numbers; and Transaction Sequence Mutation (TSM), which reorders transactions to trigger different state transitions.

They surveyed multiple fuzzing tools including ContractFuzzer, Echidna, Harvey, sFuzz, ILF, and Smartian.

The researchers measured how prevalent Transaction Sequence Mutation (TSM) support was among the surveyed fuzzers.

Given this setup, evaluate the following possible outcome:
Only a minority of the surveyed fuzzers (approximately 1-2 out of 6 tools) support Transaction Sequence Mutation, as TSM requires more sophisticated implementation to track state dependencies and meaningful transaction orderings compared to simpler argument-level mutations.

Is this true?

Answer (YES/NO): YES